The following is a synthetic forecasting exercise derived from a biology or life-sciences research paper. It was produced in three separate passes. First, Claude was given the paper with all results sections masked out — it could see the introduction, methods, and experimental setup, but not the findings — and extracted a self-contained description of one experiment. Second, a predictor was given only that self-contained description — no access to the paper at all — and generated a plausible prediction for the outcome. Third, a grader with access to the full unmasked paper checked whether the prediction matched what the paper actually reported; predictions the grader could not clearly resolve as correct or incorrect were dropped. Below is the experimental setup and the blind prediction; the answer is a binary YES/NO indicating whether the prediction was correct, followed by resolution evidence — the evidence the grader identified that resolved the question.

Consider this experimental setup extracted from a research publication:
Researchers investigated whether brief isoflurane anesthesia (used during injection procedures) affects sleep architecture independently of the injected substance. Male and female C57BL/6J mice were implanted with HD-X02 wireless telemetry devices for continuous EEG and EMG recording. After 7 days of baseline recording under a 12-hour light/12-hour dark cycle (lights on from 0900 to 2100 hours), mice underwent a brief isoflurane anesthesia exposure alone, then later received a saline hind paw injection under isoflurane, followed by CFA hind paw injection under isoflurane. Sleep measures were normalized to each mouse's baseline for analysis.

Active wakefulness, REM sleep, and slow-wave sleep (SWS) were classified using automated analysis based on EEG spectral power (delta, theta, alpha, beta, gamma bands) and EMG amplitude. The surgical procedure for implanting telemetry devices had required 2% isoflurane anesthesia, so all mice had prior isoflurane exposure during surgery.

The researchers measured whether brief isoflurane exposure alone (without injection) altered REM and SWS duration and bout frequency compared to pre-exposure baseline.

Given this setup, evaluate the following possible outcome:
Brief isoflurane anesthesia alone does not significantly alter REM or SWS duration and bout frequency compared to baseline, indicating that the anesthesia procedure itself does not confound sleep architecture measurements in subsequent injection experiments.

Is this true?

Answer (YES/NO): NO